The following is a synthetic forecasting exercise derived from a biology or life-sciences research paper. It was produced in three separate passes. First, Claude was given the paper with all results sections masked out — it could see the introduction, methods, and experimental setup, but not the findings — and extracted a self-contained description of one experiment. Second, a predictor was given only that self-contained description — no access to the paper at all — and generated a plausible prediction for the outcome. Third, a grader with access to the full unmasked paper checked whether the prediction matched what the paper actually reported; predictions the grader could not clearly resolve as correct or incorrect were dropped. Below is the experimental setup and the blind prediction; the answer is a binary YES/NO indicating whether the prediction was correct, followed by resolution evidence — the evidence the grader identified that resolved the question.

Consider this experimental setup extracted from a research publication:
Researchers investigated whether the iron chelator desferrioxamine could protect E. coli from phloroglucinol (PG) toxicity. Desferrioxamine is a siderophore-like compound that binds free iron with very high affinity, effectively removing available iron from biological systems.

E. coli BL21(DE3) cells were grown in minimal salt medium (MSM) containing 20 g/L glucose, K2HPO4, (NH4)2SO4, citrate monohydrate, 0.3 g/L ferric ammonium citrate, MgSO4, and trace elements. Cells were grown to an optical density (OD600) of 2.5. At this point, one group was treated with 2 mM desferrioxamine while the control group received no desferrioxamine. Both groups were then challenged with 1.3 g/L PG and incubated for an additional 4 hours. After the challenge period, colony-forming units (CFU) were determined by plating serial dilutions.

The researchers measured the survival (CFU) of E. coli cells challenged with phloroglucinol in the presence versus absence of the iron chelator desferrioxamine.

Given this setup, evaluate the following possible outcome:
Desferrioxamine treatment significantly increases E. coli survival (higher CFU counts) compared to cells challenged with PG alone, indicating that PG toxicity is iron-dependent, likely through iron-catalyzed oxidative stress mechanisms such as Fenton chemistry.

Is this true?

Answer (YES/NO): YES